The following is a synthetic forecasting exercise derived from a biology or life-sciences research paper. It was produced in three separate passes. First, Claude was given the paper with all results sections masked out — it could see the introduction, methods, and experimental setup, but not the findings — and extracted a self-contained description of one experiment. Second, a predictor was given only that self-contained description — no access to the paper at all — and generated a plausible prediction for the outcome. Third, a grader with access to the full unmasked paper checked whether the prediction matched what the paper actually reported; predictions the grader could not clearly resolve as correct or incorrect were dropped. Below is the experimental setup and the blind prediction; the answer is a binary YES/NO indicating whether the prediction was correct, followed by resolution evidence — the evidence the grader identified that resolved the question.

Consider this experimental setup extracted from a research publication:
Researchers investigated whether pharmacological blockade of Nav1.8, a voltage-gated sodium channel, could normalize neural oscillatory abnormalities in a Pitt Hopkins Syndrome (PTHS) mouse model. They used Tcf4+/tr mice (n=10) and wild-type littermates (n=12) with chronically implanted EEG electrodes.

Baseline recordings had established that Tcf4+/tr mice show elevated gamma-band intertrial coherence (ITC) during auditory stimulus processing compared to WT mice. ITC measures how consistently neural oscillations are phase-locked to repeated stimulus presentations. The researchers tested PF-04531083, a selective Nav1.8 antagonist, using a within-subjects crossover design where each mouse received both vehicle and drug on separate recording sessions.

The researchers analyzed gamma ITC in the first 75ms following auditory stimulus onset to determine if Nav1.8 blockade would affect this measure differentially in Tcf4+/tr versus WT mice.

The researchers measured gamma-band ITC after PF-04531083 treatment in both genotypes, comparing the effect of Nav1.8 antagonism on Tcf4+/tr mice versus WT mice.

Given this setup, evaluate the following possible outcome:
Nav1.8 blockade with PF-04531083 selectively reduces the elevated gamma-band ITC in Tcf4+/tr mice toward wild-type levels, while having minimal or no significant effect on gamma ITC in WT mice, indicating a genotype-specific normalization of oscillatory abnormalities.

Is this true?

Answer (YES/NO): YES